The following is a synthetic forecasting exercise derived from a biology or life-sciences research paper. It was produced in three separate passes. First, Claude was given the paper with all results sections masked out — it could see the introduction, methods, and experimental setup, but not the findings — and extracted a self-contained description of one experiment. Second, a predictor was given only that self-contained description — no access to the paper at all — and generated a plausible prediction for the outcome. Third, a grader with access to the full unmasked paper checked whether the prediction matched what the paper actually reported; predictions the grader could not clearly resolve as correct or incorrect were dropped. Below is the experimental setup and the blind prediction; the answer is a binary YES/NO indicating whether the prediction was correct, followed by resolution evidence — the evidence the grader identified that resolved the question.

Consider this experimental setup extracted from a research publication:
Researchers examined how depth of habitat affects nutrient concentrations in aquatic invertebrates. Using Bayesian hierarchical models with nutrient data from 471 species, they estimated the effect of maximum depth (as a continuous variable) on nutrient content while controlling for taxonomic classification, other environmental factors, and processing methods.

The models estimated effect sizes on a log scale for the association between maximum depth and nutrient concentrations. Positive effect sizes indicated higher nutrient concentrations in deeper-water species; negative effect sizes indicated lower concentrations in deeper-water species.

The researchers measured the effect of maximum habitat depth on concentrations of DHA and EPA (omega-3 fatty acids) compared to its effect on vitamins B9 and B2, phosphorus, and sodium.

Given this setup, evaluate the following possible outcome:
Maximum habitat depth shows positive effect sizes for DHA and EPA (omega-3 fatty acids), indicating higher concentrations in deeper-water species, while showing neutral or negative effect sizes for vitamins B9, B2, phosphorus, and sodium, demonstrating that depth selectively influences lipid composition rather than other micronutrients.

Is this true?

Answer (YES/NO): YES